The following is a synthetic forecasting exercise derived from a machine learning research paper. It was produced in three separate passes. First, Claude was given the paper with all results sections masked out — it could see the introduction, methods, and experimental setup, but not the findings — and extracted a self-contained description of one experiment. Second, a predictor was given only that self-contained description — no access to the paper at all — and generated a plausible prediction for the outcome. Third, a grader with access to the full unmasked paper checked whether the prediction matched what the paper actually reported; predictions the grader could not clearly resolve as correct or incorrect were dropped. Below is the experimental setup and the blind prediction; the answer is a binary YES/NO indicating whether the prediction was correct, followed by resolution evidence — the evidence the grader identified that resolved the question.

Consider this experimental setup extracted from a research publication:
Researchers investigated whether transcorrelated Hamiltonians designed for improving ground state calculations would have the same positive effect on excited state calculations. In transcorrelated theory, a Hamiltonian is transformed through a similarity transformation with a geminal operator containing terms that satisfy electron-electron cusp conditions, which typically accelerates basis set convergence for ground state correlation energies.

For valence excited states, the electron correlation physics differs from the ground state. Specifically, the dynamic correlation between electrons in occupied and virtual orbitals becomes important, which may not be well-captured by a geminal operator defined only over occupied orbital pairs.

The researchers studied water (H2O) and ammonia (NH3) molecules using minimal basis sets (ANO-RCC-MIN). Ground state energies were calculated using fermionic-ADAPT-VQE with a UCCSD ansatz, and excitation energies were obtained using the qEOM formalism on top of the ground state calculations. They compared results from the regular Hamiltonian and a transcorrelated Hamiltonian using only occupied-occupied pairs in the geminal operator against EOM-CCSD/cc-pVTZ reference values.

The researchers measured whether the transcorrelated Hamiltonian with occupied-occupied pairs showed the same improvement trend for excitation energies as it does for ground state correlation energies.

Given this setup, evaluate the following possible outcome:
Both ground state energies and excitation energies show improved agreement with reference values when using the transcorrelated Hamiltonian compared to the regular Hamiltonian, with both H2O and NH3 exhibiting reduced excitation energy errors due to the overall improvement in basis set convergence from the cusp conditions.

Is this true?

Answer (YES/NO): NO